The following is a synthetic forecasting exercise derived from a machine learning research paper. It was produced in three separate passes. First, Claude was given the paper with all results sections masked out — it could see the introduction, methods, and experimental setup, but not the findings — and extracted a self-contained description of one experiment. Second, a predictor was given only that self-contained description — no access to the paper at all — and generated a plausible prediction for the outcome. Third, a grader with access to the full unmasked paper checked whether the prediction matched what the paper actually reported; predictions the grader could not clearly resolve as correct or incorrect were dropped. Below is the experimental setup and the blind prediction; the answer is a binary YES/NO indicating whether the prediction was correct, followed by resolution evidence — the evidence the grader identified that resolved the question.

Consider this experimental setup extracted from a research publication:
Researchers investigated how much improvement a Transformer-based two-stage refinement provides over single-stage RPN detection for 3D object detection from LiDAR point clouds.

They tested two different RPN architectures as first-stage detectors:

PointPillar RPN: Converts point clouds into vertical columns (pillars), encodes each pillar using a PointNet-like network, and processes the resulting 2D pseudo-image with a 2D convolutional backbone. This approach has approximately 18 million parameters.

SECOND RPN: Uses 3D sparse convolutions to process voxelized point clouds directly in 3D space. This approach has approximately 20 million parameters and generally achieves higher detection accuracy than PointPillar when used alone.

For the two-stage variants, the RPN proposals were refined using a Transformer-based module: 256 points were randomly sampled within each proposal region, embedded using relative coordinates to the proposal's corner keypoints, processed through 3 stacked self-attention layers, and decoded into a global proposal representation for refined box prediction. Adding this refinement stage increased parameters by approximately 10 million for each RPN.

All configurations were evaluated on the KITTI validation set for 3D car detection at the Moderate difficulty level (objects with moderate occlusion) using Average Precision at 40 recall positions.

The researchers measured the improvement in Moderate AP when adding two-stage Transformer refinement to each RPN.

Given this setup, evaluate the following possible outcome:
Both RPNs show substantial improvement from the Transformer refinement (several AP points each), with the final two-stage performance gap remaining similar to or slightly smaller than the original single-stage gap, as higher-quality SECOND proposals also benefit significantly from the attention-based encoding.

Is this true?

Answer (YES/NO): NO